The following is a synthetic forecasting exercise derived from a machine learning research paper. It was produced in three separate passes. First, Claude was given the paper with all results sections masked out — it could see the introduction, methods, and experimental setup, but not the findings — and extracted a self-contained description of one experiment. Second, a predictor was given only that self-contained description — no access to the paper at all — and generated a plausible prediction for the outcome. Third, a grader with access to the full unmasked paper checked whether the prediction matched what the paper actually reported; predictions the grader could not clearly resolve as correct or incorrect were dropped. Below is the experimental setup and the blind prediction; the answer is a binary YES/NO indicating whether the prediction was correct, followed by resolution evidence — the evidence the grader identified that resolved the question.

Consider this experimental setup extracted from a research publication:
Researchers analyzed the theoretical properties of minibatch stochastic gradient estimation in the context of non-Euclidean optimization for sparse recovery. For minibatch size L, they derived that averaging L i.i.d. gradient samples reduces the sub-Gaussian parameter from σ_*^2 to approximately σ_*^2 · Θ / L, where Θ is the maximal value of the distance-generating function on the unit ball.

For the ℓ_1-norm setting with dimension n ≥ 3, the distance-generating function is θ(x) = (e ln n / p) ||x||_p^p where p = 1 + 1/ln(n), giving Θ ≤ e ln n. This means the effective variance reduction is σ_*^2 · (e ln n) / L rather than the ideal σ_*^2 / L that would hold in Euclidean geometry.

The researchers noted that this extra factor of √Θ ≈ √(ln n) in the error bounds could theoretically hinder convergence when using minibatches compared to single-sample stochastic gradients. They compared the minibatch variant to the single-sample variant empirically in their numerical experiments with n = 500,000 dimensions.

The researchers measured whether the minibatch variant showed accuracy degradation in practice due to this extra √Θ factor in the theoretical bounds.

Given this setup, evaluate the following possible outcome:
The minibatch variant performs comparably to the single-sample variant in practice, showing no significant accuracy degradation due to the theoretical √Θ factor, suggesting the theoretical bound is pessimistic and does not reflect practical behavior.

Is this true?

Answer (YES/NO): YES